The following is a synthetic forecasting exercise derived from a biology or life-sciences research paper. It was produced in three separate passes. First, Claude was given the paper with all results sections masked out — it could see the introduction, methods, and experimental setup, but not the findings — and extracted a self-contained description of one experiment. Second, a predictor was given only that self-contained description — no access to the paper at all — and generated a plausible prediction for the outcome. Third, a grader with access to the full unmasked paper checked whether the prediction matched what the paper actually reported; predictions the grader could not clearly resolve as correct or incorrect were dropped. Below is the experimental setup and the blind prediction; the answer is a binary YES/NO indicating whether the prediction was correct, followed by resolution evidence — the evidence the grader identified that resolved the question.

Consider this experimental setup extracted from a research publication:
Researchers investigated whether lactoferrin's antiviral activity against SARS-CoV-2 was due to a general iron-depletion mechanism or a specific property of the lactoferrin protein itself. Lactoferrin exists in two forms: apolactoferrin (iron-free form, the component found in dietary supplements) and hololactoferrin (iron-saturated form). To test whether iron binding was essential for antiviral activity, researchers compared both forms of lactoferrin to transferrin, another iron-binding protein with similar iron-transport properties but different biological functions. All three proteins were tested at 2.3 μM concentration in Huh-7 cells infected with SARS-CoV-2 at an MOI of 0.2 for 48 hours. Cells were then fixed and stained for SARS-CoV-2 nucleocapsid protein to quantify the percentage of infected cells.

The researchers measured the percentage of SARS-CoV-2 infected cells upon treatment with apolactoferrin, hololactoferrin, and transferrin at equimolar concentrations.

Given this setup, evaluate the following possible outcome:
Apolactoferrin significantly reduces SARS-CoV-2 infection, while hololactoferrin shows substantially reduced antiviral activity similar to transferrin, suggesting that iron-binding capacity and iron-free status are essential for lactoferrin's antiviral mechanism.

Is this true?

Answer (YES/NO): NO